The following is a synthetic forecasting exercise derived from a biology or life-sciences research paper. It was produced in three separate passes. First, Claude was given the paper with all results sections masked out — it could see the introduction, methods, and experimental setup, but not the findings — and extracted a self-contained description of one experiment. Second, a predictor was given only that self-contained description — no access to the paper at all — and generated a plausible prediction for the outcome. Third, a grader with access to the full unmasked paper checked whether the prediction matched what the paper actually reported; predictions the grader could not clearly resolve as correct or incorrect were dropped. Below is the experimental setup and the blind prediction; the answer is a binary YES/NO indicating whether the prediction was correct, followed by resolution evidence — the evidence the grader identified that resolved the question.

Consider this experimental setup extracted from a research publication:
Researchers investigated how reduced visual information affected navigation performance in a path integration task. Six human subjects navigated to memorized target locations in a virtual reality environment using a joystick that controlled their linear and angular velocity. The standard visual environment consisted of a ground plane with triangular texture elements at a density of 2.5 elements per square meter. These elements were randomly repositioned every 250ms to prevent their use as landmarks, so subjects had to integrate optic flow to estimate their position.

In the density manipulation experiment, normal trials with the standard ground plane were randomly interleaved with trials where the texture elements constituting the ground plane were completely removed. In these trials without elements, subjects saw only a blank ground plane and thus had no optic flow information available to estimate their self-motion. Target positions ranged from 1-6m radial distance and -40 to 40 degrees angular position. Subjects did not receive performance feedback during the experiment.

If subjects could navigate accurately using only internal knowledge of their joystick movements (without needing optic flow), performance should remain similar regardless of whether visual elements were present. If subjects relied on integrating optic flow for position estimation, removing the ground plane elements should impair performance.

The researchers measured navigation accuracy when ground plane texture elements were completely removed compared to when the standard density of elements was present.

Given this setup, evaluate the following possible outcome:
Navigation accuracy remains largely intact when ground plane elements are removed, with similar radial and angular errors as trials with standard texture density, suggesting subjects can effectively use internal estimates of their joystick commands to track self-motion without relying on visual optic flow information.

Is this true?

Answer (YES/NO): NO